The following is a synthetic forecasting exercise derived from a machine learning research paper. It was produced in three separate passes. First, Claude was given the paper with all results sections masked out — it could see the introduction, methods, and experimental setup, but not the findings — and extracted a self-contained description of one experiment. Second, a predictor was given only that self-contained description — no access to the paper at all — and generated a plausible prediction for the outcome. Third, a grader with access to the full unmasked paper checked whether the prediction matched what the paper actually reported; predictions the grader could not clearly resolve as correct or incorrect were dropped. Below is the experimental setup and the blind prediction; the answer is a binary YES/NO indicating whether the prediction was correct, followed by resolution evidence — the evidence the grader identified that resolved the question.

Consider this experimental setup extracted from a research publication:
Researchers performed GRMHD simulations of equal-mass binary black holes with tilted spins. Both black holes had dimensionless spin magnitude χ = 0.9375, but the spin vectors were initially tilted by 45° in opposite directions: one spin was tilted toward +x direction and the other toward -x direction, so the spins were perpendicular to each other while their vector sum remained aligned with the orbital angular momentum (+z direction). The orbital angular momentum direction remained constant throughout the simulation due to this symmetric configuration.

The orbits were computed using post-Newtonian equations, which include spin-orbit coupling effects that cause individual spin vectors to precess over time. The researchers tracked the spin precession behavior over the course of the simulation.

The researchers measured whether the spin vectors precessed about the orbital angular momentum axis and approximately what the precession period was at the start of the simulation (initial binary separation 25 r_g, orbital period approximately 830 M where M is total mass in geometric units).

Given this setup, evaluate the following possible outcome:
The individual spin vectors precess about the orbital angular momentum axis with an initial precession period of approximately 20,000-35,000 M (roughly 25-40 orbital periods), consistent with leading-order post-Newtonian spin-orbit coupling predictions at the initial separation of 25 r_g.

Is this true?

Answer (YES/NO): YES